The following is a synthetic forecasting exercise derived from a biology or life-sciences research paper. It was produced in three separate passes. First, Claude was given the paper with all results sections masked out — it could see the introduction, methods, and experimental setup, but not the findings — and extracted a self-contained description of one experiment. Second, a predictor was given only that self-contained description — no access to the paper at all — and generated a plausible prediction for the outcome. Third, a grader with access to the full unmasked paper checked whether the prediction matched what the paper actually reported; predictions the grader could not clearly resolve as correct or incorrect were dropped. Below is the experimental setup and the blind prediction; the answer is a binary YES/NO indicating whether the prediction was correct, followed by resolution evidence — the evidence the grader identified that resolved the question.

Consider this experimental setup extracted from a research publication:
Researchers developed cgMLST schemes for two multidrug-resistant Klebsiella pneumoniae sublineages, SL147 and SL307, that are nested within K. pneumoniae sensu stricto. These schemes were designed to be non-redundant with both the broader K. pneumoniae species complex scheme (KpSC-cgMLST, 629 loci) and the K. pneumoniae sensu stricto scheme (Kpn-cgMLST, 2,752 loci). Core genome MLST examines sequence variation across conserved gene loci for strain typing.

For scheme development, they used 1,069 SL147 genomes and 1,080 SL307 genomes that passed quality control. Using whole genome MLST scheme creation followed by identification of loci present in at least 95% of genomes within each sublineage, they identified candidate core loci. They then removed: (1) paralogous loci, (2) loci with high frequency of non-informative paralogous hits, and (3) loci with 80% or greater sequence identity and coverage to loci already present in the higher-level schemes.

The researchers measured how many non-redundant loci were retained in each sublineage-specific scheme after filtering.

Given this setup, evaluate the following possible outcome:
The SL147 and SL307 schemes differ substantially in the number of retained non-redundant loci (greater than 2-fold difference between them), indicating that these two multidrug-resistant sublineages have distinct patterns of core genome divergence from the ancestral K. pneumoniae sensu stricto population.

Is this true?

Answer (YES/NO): NO